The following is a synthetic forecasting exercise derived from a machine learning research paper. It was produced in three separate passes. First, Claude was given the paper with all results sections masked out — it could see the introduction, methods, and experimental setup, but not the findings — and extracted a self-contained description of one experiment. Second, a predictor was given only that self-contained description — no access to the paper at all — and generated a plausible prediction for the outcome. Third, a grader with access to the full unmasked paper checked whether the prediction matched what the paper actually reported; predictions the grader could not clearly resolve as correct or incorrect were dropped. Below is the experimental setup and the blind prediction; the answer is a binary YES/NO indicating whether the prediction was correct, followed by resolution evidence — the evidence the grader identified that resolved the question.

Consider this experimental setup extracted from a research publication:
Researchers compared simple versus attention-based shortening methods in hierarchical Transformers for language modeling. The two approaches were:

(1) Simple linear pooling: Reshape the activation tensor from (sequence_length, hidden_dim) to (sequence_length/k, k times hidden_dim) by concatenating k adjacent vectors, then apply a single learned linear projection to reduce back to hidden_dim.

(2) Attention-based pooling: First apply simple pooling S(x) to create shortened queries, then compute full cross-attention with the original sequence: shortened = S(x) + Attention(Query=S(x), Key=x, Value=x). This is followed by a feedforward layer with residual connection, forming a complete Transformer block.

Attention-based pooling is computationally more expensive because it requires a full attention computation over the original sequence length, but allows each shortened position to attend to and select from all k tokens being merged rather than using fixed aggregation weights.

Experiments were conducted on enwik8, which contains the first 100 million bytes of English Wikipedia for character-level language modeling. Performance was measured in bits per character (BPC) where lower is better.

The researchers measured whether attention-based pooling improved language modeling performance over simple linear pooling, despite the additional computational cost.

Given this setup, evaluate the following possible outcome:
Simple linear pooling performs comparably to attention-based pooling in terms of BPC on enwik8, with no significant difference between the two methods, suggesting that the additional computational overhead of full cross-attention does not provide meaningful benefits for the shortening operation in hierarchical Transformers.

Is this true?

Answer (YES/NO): NO